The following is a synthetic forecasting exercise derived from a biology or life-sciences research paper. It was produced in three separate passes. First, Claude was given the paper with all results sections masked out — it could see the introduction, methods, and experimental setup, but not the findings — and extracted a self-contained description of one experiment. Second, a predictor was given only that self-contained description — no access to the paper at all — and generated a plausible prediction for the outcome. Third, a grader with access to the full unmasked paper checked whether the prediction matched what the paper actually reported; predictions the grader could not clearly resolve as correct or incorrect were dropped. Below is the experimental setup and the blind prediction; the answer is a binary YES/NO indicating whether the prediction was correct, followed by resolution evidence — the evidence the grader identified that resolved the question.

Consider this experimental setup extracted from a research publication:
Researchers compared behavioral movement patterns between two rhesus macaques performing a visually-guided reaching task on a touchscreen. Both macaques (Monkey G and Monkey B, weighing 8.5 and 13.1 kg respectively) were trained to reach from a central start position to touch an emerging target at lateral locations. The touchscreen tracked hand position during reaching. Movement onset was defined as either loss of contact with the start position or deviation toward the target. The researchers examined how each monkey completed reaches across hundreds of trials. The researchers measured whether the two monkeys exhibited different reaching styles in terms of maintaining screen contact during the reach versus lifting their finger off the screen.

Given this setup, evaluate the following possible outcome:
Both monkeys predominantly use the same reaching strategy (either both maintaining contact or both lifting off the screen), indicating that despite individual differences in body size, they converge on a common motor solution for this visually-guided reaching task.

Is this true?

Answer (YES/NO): NO